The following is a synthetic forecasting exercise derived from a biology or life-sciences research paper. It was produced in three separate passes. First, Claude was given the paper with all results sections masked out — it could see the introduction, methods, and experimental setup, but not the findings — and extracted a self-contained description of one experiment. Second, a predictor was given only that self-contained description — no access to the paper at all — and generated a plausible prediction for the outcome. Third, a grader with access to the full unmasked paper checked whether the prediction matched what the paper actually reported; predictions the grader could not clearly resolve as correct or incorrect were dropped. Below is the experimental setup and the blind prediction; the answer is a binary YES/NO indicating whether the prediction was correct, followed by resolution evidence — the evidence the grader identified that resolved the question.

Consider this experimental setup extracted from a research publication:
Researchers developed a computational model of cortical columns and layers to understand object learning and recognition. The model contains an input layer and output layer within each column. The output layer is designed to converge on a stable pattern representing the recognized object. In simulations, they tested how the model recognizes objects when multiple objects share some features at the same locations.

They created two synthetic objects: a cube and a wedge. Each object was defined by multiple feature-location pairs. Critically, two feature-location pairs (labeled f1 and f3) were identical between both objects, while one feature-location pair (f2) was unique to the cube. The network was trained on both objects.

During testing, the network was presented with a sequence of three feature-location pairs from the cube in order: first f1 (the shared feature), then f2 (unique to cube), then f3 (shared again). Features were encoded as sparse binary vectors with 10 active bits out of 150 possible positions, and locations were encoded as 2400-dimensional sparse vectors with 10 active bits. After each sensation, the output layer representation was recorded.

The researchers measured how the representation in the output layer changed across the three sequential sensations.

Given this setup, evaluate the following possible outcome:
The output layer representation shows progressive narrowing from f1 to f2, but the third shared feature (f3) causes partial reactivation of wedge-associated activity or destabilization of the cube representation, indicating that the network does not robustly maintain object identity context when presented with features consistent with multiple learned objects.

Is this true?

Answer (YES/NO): NO